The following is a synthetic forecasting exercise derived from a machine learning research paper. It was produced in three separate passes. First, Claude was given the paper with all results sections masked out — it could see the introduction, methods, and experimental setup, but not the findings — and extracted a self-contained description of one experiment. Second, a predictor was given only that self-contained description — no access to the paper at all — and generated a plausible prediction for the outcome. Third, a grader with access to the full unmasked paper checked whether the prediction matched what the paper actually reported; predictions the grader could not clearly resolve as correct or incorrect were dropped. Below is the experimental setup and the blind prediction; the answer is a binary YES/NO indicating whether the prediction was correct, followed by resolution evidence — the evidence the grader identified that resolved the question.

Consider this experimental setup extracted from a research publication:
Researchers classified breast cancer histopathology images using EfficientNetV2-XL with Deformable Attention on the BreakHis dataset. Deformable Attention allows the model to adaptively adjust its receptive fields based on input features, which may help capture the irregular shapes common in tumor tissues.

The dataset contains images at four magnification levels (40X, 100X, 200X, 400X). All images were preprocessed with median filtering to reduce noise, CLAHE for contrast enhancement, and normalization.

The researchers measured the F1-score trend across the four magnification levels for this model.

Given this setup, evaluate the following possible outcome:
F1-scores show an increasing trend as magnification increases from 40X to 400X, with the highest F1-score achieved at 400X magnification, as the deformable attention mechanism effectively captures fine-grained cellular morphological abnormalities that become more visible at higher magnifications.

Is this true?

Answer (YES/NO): YES